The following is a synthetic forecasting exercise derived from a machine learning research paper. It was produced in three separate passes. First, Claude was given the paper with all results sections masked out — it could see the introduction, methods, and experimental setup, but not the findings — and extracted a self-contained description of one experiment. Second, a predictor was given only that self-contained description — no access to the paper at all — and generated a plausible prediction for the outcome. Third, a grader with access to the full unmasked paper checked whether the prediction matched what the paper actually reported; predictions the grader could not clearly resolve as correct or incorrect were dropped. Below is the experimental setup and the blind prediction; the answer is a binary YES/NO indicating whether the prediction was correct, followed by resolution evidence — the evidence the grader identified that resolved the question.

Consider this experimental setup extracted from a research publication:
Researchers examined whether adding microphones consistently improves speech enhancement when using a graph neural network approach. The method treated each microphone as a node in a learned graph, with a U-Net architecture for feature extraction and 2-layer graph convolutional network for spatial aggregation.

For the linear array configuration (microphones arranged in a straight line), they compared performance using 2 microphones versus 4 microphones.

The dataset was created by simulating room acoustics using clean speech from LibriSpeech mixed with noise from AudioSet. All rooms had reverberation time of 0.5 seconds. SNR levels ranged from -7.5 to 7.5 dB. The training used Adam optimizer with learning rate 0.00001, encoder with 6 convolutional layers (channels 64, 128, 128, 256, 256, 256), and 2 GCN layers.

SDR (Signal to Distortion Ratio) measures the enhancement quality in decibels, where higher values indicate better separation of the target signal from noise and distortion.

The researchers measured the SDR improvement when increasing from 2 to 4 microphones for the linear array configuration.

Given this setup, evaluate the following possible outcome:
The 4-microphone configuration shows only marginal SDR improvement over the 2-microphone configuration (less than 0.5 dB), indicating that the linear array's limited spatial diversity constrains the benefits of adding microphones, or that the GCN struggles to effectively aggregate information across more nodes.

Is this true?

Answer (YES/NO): YES